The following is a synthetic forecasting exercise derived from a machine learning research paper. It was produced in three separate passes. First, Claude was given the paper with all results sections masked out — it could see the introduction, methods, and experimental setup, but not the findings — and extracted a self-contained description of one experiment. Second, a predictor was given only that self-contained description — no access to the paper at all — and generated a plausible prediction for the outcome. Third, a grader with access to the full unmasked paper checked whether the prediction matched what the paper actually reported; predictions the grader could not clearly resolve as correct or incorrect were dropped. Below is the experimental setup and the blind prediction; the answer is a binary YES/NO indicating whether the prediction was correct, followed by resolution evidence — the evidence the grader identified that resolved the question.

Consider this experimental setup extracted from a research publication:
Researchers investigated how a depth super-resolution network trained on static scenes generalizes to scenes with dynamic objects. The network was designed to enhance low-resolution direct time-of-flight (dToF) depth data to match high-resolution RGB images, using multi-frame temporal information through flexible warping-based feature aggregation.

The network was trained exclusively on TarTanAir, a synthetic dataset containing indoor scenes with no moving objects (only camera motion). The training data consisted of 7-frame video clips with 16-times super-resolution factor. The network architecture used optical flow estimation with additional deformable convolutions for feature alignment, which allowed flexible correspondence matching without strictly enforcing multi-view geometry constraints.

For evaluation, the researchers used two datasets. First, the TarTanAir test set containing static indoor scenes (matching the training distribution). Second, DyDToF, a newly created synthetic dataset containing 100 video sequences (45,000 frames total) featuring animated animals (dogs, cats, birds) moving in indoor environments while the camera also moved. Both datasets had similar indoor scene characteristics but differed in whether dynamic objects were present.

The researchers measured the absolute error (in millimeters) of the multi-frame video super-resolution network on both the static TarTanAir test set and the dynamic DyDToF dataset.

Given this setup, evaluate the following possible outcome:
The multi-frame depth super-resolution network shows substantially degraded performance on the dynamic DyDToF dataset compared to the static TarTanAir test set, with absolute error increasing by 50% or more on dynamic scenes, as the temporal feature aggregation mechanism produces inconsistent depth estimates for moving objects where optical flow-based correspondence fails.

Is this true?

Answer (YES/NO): NO